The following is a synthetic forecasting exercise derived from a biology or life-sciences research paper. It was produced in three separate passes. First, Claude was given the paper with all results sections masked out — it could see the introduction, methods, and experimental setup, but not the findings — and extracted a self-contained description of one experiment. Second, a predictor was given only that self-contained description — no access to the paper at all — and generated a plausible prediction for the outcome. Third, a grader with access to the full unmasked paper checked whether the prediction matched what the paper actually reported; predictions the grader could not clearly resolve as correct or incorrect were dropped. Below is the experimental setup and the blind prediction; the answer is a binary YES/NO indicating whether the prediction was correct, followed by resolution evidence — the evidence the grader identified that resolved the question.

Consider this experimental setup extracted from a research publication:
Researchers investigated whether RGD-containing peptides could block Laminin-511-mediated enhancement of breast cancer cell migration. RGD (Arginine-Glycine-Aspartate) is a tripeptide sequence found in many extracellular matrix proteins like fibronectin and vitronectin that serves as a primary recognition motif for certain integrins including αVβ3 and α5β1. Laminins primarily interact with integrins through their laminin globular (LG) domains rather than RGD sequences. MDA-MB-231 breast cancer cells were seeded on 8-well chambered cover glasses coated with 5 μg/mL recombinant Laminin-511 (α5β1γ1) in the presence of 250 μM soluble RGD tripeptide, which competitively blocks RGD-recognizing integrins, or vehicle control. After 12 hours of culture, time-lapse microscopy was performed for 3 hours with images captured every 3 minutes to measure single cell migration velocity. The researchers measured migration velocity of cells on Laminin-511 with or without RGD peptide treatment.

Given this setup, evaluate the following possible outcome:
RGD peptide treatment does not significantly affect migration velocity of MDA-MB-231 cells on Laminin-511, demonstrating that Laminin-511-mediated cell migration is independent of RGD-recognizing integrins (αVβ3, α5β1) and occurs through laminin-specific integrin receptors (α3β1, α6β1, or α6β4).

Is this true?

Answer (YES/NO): NO